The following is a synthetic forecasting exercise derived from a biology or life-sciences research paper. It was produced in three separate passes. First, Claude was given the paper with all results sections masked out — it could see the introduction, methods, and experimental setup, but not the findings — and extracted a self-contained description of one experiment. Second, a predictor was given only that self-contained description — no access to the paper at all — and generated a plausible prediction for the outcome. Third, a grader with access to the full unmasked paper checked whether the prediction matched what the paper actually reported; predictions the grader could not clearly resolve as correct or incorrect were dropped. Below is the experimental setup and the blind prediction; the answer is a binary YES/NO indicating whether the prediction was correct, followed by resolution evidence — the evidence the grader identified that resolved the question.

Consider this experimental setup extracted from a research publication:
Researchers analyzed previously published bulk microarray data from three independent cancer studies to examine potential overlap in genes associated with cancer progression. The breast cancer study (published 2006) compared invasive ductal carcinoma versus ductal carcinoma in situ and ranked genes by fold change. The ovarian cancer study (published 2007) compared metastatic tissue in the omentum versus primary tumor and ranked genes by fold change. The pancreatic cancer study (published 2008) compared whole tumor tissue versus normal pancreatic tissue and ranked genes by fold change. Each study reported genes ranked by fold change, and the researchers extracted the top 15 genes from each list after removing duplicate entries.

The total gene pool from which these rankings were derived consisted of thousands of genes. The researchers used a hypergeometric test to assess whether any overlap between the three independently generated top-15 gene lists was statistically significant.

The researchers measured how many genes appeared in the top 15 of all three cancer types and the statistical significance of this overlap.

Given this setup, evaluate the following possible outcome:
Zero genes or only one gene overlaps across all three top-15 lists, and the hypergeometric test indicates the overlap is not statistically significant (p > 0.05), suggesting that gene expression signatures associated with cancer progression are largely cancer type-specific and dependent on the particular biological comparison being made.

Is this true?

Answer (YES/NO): NO